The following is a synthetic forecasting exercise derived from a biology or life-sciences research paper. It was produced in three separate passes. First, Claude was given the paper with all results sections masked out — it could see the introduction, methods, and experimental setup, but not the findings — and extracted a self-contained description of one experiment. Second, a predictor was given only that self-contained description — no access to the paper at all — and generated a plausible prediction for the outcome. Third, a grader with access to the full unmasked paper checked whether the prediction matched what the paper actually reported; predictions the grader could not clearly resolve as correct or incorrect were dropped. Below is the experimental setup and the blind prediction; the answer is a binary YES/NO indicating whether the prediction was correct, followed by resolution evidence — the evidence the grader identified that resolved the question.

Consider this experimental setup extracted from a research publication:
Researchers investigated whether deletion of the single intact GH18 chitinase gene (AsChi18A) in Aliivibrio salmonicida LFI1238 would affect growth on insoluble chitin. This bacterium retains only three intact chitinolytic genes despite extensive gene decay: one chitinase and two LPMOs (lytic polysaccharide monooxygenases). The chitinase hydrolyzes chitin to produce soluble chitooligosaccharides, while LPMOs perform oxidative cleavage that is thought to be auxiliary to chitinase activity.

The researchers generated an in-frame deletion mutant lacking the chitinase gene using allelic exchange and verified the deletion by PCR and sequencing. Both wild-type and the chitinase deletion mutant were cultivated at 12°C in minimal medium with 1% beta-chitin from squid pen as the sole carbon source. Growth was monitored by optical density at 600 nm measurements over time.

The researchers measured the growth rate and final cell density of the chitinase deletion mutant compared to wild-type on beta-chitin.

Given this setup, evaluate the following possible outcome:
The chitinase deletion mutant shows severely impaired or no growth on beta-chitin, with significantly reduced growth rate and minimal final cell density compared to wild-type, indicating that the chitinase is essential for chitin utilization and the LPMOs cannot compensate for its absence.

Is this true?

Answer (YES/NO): NO